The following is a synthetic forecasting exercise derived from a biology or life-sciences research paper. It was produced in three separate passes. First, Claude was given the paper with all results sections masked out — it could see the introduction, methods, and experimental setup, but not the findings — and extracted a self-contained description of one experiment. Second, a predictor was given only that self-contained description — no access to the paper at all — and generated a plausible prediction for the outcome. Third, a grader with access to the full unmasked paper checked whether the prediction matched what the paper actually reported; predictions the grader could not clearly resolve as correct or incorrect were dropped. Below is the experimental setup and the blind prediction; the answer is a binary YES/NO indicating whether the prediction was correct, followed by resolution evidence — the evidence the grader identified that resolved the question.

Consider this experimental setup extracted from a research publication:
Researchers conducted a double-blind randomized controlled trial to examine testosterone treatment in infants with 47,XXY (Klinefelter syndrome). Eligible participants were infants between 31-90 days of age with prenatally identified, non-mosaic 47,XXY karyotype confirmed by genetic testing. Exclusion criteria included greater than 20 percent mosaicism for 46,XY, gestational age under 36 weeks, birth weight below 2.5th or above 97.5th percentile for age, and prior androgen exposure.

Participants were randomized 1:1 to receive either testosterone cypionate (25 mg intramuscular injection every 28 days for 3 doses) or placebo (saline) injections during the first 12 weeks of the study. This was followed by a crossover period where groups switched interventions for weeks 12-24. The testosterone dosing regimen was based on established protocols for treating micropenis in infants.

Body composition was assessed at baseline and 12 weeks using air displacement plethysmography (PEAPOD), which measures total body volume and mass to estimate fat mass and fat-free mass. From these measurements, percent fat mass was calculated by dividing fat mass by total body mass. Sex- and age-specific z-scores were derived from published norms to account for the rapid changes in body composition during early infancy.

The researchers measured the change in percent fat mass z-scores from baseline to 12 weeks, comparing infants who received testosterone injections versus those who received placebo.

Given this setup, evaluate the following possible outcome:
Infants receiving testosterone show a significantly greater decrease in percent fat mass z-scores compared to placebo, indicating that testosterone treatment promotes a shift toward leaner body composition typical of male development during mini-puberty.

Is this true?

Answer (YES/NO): NO